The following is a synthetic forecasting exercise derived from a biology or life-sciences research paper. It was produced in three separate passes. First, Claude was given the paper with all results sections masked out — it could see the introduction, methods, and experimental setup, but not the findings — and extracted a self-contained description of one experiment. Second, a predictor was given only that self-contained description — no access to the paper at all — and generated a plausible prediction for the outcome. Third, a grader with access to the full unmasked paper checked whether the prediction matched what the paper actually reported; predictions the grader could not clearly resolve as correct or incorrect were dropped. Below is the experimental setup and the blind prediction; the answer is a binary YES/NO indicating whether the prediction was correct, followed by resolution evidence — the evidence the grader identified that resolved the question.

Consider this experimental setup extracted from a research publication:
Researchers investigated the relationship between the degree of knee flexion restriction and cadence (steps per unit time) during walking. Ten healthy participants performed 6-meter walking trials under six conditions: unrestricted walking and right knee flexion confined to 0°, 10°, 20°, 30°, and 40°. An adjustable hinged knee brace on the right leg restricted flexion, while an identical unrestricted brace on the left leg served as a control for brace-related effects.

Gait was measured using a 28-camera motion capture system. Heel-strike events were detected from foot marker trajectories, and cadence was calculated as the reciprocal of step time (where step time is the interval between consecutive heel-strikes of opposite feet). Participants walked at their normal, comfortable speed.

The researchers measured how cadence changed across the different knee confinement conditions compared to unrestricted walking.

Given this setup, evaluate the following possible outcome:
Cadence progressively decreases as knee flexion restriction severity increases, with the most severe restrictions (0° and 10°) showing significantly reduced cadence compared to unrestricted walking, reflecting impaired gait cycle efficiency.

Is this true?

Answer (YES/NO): YES